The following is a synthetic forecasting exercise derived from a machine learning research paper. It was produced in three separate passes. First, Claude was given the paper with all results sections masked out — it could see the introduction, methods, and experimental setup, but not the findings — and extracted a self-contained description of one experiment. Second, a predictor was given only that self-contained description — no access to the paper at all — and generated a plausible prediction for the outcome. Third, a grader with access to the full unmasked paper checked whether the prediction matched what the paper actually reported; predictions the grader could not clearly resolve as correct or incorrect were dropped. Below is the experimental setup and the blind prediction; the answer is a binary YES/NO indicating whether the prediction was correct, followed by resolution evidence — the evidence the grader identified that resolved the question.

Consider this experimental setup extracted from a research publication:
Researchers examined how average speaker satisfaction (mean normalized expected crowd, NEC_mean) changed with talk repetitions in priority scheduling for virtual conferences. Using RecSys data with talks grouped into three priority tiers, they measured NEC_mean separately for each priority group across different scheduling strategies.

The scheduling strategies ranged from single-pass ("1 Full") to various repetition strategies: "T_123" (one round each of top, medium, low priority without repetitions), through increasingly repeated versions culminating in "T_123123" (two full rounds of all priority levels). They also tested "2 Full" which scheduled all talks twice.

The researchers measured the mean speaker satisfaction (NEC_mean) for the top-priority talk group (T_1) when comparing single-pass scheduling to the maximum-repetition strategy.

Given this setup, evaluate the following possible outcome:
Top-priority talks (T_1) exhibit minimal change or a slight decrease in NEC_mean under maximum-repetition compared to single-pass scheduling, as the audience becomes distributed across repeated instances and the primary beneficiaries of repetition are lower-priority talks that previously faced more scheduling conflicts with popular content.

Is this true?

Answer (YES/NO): NO